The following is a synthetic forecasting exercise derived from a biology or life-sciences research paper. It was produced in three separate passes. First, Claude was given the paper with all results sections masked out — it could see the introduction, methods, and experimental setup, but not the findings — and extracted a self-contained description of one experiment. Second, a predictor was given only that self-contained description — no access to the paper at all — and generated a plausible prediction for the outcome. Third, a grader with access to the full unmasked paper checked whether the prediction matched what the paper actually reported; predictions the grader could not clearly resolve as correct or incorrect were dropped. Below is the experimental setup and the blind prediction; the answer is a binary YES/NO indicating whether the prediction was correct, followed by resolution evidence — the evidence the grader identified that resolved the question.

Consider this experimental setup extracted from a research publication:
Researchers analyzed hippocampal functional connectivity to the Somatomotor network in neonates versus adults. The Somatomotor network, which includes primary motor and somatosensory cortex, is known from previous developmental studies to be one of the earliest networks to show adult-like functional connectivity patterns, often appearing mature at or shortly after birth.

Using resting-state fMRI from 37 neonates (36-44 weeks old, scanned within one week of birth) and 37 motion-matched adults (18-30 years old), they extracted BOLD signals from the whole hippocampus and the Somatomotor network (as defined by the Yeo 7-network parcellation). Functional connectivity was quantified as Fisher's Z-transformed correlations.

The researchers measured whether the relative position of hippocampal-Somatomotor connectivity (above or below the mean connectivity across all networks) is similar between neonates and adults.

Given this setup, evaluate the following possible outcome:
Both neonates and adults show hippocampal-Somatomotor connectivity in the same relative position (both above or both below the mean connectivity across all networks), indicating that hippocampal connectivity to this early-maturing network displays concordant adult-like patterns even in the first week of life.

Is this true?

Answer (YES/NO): YES